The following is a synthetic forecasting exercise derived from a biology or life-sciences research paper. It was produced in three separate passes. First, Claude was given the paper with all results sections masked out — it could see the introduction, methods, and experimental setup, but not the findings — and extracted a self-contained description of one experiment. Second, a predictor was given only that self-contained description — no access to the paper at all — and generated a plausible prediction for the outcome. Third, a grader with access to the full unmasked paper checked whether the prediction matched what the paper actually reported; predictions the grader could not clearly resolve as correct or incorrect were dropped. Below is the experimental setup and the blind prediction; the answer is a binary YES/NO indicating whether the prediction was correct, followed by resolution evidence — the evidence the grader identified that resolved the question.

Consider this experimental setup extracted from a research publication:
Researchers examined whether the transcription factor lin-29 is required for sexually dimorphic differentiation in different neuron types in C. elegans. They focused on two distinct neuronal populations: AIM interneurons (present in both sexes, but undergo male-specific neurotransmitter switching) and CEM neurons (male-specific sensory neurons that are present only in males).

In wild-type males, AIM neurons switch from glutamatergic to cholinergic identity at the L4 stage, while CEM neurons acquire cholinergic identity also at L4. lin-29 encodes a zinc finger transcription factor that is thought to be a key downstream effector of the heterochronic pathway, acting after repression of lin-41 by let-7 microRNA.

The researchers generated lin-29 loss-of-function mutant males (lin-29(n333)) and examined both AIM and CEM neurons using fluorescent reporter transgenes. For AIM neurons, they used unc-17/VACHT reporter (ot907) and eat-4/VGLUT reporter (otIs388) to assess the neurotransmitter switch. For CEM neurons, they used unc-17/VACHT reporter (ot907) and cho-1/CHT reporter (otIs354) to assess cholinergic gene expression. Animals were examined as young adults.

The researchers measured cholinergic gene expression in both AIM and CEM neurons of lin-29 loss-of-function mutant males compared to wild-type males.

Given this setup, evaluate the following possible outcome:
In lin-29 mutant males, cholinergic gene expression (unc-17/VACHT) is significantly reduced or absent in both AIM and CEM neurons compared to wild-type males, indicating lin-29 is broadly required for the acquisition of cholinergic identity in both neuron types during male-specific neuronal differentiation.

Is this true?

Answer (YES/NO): NO